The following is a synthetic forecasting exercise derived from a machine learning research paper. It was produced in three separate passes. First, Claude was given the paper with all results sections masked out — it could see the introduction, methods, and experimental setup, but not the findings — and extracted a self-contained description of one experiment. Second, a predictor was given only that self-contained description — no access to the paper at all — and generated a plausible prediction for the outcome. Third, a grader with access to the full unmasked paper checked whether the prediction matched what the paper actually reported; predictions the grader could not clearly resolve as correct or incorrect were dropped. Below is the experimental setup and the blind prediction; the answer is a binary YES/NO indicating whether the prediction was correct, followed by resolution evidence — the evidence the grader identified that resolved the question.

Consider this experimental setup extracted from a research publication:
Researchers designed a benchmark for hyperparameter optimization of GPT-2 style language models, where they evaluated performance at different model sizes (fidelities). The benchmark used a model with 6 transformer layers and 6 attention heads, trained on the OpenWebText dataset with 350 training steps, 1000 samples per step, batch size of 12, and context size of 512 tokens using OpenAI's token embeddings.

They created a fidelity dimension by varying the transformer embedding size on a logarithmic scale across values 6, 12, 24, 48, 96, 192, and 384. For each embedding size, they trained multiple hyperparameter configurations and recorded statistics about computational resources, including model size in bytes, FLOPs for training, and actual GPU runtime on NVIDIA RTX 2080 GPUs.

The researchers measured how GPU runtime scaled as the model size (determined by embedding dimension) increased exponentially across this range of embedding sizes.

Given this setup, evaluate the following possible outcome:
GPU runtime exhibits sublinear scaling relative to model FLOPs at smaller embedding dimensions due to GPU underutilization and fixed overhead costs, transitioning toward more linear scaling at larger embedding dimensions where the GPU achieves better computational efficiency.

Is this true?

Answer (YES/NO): NO